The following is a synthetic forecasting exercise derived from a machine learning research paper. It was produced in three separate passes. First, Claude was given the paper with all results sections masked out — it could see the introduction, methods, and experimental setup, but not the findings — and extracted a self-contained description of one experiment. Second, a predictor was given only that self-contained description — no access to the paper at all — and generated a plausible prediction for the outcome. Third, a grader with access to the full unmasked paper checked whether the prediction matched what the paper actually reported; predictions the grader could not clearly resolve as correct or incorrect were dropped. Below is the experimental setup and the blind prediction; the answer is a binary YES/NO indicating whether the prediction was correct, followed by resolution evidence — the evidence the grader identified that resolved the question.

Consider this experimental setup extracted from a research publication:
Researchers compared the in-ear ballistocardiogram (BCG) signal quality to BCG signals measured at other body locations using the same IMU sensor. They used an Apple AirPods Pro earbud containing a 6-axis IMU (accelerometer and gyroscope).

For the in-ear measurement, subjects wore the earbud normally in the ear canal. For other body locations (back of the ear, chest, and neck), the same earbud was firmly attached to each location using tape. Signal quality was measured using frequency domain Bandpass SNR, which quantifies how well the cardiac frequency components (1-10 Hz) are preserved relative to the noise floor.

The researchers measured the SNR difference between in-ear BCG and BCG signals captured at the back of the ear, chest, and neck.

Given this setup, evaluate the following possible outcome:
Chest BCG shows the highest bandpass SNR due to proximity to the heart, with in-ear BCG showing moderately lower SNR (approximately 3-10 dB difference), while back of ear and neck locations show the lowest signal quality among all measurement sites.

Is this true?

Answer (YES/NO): NO